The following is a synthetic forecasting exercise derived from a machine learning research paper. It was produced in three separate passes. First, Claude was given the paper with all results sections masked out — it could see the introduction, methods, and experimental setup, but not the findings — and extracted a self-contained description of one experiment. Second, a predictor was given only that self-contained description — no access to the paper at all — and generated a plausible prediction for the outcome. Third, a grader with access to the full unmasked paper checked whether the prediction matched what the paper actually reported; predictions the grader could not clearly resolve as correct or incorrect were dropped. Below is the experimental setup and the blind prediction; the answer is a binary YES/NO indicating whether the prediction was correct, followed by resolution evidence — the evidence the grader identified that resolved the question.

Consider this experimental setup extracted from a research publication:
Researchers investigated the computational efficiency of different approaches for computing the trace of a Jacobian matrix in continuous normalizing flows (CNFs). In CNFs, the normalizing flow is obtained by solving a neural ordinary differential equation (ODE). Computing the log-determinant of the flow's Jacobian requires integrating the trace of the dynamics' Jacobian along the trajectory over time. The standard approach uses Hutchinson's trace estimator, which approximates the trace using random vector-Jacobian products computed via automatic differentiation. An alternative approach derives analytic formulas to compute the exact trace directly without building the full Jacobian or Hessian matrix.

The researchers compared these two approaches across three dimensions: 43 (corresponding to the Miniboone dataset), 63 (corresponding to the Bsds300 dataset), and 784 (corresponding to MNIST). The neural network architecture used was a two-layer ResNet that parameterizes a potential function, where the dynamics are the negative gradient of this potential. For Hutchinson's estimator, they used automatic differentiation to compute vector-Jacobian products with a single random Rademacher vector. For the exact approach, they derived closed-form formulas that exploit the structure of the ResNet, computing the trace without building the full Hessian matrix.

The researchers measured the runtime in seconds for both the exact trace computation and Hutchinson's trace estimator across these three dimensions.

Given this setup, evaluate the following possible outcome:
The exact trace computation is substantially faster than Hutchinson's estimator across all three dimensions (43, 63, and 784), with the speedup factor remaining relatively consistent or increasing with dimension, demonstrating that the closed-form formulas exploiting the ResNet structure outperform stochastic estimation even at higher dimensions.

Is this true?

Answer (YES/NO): NO